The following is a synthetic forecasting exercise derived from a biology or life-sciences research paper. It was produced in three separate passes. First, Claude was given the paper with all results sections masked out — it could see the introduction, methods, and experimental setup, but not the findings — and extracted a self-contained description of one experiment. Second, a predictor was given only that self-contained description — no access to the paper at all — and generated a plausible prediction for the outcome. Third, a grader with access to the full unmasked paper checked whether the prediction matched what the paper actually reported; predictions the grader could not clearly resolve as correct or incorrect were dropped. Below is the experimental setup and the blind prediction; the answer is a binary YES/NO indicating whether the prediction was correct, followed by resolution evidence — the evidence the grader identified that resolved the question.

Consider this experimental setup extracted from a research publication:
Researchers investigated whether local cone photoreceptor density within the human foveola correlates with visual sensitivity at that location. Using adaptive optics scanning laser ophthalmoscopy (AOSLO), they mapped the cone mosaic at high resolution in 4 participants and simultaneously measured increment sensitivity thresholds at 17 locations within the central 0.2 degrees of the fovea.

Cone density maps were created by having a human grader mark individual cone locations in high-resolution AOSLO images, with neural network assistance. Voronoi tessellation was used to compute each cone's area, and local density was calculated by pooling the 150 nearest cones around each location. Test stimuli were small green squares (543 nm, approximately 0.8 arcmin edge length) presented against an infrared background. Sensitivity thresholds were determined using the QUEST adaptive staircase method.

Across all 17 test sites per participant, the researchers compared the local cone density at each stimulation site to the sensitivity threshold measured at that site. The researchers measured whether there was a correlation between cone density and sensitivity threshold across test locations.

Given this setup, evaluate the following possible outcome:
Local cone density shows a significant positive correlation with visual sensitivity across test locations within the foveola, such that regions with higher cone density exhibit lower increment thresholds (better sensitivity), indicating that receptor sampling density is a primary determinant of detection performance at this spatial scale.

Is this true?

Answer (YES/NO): NO